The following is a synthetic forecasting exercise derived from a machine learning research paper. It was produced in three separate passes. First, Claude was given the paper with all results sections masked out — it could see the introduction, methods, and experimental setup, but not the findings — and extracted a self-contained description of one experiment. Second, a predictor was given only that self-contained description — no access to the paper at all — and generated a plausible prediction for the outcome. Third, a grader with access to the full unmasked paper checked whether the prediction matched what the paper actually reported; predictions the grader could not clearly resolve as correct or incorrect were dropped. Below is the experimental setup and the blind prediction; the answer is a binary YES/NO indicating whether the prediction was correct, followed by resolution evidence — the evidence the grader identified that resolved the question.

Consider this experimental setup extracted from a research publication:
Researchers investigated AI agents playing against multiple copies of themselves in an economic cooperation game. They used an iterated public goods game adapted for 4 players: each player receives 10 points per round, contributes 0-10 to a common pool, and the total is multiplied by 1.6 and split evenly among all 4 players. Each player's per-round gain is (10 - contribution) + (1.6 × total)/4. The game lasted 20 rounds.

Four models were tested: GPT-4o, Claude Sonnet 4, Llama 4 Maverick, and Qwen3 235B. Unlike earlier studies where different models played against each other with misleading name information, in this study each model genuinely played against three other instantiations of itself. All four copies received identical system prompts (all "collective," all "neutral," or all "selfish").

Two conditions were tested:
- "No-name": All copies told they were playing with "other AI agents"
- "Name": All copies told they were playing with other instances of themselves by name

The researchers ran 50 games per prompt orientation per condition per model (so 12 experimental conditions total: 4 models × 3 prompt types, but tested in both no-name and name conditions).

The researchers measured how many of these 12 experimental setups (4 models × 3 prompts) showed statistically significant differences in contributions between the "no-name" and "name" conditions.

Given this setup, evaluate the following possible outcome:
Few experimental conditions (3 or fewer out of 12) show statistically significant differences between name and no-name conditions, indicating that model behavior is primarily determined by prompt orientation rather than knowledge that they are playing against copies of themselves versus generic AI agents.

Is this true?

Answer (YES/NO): NO